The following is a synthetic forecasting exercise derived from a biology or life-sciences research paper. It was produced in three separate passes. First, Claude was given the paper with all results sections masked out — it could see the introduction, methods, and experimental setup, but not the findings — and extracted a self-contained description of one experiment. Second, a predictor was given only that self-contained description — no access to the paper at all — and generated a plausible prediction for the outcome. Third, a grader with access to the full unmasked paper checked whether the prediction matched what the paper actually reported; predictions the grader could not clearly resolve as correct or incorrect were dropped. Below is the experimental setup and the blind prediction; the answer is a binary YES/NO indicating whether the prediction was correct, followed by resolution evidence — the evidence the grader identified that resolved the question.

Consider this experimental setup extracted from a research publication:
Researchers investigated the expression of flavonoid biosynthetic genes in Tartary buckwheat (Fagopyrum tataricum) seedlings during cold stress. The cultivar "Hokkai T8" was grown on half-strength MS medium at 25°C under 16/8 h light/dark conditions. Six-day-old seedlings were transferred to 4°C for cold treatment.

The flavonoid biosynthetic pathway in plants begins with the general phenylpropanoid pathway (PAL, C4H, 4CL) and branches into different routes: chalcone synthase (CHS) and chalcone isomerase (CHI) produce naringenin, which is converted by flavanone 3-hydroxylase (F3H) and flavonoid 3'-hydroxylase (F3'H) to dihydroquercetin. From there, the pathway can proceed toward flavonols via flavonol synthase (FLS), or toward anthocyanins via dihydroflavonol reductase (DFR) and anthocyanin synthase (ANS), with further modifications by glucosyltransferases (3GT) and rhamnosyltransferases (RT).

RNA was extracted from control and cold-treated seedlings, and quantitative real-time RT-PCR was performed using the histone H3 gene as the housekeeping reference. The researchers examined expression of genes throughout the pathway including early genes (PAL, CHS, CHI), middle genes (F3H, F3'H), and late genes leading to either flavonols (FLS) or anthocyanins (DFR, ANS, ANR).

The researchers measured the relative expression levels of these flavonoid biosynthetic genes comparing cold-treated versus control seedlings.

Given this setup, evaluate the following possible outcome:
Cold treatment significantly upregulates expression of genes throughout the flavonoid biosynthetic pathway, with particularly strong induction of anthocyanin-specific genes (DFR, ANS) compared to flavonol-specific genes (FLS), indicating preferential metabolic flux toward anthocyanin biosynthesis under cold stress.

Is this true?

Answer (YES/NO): NO